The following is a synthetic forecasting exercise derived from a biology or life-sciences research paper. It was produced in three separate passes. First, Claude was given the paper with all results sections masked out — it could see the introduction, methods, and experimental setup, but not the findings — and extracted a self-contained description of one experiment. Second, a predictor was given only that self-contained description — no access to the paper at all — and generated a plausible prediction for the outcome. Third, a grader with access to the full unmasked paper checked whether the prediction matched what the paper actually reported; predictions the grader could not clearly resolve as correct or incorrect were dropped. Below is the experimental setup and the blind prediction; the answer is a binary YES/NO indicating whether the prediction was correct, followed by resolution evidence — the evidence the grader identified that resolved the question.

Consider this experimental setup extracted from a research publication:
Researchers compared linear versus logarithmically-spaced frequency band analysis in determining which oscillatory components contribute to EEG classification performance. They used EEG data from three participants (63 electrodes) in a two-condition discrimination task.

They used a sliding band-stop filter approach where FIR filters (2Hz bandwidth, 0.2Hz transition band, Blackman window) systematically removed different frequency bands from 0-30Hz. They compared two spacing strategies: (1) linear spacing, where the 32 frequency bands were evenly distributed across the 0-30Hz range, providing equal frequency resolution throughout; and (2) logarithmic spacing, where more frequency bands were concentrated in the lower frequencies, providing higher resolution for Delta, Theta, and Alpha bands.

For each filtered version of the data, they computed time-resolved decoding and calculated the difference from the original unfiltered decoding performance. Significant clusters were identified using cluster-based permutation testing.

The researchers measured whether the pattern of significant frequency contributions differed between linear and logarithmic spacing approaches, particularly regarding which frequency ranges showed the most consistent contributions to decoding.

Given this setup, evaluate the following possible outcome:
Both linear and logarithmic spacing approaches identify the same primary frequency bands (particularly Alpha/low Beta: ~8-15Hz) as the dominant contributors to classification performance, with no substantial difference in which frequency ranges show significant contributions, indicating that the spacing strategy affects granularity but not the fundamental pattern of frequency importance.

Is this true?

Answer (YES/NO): NO